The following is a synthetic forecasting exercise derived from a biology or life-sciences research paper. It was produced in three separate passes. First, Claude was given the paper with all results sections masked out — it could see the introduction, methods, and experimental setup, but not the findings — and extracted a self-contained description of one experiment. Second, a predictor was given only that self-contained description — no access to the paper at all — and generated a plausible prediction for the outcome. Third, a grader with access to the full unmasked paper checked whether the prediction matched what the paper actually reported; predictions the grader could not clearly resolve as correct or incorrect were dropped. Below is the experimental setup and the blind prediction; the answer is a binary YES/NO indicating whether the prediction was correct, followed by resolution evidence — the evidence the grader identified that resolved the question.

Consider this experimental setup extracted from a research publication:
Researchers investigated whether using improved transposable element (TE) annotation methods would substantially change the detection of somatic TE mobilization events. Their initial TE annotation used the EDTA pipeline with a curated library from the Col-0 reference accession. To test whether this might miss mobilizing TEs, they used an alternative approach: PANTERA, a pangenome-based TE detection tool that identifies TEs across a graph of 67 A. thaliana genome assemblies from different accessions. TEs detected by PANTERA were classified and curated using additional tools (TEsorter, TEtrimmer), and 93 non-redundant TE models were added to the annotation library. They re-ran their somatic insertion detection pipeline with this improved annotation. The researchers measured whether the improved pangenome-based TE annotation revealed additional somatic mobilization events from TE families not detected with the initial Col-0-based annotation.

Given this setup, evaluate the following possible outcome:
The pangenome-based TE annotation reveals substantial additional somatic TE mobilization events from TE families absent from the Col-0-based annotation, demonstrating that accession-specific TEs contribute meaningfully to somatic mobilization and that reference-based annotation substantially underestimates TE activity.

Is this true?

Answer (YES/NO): NO